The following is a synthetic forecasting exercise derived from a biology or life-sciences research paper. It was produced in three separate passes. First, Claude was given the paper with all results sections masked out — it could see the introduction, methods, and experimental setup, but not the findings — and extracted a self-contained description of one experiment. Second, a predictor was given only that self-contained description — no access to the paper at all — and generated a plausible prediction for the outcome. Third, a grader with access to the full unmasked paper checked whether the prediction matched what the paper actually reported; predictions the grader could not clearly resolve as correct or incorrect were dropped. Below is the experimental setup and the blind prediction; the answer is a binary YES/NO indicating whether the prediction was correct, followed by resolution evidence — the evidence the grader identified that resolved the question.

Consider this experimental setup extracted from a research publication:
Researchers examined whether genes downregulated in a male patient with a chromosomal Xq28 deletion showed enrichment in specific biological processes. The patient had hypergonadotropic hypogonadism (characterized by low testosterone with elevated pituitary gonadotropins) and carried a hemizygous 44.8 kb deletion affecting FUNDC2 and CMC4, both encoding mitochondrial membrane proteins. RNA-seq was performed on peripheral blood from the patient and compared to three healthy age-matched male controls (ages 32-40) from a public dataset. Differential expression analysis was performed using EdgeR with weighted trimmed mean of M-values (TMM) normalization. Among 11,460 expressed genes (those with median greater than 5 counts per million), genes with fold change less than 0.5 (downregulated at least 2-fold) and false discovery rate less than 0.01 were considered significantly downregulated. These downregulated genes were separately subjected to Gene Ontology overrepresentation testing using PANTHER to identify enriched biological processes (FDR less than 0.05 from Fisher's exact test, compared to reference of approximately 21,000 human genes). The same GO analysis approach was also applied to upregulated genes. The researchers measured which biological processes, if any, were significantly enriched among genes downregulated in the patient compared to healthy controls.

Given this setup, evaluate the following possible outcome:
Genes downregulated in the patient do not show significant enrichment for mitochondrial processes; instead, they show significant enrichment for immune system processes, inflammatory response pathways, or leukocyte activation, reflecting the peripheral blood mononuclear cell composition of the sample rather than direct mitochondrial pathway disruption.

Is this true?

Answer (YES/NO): NO